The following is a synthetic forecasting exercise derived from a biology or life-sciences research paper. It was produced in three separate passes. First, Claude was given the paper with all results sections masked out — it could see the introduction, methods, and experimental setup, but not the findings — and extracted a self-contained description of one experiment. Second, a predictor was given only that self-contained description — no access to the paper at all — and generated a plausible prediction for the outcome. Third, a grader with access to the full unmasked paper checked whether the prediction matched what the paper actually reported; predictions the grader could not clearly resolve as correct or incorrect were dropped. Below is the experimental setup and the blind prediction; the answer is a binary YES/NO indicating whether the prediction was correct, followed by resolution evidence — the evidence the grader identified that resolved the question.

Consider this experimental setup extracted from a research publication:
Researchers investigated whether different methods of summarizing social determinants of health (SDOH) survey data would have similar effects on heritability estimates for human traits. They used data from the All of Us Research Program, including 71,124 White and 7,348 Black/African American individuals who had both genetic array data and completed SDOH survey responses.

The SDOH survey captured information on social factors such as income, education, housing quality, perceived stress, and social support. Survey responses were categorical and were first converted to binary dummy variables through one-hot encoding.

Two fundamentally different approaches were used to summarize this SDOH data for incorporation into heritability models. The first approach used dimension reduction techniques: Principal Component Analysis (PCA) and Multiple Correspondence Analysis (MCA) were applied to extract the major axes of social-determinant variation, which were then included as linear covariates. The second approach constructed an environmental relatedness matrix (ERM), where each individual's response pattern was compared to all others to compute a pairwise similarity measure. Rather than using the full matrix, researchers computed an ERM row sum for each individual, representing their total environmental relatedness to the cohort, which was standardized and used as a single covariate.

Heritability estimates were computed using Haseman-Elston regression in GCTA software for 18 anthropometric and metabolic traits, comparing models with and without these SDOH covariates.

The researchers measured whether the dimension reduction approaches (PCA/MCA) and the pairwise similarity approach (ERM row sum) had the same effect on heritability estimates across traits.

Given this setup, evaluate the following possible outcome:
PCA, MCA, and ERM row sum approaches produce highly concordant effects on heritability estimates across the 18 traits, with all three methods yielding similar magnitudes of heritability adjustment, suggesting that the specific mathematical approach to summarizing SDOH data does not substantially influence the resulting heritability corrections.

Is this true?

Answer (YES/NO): NO